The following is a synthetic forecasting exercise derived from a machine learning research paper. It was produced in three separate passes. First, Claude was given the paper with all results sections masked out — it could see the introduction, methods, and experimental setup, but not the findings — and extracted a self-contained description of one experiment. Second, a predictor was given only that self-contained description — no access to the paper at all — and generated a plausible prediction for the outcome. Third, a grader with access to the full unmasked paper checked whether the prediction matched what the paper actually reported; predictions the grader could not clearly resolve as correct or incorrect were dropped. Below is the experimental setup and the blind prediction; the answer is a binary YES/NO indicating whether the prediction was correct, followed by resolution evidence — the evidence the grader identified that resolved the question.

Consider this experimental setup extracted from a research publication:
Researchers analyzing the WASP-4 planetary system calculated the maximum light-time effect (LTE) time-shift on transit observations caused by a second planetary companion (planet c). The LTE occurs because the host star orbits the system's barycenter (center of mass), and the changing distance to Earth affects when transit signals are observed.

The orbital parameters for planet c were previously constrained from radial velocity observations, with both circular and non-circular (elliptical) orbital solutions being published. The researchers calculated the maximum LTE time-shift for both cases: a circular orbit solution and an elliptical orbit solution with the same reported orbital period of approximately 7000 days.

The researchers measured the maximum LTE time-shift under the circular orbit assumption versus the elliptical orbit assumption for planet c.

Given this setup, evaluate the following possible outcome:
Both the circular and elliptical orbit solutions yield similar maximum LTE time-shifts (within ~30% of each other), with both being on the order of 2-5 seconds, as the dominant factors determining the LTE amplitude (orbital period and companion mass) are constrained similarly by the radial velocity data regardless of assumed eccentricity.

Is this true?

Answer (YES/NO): NO